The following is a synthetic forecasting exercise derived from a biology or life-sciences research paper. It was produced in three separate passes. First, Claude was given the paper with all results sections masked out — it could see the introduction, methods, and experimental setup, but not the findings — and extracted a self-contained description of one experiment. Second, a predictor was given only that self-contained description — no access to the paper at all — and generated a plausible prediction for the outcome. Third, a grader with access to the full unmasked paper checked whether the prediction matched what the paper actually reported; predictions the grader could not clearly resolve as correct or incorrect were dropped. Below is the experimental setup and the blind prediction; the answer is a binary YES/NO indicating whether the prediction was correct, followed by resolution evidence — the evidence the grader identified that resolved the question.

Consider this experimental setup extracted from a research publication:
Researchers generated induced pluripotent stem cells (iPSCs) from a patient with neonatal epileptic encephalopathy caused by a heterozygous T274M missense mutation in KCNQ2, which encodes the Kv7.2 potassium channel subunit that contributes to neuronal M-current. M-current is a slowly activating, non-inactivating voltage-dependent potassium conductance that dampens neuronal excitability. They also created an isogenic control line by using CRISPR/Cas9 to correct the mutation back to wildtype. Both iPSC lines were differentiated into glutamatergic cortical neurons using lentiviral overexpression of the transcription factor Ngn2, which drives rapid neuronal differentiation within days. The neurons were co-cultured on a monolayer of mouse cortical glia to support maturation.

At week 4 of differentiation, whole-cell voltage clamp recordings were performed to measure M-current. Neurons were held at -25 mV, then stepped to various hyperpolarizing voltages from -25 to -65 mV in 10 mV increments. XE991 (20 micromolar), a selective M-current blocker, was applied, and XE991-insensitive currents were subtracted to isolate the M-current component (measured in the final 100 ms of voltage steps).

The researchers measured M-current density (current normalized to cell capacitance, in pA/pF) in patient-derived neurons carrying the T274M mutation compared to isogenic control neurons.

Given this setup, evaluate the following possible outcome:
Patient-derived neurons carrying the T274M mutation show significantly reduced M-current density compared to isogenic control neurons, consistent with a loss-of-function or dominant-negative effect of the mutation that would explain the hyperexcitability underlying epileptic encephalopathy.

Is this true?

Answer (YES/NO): YES